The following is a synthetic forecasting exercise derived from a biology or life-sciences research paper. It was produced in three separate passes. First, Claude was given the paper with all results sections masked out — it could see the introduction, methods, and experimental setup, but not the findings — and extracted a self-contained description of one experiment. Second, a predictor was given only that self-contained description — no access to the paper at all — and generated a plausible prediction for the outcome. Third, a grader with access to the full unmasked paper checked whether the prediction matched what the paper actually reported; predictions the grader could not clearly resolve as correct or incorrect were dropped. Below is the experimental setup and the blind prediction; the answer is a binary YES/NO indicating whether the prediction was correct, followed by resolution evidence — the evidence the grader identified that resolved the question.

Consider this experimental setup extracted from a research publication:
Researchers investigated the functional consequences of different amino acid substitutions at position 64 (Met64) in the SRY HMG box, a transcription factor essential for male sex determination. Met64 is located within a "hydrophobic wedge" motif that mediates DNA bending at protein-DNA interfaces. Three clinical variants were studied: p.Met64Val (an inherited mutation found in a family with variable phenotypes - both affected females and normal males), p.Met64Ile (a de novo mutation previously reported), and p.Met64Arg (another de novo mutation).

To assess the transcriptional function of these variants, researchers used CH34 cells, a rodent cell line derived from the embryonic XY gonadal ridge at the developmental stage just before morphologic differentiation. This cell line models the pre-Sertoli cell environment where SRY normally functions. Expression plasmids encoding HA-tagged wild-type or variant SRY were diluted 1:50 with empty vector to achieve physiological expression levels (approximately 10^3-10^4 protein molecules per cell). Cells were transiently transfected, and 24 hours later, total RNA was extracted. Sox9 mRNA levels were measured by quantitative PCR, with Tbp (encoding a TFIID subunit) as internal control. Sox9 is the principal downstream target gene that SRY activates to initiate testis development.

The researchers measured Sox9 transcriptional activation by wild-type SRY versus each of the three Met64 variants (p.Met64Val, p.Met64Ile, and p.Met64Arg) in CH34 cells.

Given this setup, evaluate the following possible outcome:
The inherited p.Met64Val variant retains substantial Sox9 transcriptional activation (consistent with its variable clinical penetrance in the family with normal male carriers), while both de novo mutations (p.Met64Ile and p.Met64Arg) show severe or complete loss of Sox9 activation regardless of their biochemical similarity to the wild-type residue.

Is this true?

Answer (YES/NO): NO